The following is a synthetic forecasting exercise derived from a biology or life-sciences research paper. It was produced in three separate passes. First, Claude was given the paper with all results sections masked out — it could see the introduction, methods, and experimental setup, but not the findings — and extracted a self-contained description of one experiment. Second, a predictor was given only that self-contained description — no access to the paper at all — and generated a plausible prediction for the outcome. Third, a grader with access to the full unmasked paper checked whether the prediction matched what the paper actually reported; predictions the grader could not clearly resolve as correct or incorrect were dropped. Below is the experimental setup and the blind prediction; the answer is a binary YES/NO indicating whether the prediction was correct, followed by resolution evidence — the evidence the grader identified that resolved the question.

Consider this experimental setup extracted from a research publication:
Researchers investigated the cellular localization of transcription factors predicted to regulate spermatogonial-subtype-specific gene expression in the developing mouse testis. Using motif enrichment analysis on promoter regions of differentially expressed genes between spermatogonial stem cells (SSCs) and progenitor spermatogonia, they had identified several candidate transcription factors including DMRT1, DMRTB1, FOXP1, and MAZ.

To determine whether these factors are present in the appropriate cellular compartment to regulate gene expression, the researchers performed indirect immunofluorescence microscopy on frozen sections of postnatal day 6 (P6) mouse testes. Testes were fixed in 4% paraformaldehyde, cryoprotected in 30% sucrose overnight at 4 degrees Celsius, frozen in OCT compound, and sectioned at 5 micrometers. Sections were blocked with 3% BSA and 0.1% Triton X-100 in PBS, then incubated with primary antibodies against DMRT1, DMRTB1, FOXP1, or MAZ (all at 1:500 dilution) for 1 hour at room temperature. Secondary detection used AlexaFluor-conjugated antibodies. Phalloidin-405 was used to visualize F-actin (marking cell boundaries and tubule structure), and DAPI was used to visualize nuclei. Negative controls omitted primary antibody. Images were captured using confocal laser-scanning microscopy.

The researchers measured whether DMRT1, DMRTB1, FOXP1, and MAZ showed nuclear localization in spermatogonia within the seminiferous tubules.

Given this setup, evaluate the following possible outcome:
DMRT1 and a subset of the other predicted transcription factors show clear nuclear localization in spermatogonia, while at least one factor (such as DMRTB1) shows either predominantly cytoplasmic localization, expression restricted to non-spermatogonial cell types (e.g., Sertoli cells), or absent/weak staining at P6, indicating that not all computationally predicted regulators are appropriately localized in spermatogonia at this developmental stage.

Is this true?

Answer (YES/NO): NO